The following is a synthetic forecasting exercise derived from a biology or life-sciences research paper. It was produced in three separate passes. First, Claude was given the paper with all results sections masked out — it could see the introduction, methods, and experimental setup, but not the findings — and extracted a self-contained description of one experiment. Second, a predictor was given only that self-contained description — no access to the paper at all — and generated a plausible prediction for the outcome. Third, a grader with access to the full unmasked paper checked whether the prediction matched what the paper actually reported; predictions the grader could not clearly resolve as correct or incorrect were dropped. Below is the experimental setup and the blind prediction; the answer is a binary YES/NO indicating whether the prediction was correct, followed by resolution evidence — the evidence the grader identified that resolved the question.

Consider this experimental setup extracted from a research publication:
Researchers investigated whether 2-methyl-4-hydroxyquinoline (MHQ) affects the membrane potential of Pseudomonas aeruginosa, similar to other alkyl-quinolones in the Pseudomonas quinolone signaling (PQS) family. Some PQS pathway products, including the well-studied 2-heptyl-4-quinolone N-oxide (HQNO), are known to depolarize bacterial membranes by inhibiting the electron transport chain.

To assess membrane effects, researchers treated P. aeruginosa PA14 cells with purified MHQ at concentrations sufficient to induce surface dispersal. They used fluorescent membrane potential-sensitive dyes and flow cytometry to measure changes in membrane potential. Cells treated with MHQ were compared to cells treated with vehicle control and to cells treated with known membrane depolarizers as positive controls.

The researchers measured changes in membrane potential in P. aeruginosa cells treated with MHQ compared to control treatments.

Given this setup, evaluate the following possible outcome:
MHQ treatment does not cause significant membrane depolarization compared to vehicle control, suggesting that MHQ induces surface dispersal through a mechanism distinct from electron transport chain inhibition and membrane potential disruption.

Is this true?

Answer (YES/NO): YES